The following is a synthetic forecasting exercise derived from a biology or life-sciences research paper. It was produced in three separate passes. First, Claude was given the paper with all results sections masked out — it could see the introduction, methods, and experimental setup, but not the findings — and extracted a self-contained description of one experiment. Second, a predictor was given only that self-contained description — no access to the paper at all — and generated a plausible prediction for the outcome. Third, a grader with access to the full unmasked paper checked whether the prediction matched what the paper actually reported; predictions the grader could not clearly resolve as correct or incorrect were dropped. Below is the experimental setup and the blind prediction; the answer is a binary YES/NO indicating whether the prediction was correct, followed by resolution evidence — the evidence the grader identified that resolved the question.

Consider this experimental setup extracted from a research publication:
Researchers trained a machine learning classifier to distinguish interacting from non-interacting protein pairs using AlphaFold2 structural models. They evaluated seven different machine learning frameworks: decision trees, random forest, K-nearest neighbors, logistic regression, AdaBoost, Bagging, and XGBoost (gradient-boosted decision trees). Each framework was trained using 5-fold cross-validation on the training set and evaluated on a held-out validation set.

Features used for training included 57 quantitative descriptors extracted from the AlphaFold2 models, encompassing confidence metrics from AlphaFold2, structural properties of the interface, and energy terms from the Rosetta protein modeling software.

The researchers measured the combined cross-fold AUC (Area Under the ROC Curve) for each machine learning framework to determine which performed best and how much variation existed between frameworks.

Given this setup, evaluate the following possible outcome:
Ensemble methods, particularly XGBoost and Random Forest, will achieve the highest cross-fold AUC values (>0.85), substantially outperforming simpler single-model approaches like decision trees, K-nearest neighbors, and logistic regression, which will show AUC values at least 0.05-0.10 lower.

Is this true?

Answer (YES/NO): NO